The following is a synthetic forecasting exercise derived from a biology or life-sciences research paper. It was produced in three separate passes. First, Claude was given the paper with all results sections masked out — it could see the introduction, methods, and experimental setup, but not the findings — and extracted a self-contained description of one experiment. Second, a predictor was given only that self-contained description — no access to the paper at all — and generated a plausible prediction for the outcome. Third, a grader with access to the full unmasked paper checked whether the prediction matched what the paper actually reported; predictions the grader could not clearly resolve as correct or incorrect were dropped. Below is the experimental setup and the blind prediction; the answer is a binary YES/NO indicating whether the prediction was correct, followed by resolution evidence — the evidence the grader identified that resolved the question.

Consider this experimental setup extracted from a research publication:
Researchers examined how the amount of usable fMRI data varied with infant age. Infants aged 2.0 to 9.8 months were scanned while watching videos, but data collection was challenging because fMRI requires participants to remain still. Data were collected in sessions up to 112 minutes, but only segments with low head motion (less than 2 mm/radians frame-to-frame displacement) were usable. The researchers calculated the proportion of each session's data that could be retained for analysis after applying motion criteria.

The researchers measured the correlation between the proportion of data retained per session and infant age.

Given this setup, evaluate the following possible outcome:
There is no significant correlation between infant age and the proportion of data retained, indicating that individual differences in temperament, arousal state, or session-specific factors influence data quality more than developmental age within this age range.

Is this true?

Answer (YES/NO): NO